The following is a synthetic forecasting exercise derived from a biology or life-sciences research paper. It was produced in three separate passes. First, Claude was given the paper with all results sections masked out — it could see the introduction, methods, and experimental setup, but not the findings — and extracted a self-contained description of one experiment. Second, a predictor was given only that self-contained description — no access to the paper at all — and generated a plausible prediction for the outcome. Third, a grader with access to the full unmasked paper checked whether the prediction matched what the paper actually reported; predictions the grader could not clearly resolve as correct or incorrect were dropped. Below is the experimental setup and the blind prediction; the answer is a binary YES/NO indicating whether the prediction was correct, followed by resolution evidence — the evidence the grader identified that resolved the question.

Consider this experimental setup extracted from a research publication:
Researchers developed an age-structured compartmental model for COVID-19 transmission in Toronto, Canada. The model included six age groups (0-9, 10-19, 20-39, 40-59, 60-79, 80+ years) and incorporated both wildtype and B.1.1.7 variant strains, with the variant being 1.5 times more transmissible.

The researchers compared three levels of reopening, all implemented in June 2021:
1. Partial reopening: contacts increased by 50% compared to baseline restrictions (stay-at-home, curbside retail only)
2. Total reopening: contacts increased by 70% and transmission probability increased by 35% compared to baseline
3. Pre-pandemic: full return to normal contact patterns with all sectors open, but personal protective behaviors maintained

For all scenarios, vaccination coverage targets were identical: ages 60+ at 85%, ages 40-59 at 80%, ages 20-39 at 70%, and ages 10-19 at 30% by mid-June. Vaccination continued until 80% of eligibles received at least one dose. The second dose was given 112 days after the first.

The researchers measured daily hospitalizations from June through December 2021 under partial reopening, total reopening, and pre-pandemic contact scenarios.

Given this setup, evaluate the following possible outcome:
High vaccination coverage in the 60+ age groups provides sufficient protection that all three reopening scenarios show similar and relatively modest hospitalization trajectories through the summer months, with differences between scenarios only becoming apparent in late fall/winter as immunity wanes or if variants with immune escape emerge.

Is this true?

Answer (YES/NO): NO